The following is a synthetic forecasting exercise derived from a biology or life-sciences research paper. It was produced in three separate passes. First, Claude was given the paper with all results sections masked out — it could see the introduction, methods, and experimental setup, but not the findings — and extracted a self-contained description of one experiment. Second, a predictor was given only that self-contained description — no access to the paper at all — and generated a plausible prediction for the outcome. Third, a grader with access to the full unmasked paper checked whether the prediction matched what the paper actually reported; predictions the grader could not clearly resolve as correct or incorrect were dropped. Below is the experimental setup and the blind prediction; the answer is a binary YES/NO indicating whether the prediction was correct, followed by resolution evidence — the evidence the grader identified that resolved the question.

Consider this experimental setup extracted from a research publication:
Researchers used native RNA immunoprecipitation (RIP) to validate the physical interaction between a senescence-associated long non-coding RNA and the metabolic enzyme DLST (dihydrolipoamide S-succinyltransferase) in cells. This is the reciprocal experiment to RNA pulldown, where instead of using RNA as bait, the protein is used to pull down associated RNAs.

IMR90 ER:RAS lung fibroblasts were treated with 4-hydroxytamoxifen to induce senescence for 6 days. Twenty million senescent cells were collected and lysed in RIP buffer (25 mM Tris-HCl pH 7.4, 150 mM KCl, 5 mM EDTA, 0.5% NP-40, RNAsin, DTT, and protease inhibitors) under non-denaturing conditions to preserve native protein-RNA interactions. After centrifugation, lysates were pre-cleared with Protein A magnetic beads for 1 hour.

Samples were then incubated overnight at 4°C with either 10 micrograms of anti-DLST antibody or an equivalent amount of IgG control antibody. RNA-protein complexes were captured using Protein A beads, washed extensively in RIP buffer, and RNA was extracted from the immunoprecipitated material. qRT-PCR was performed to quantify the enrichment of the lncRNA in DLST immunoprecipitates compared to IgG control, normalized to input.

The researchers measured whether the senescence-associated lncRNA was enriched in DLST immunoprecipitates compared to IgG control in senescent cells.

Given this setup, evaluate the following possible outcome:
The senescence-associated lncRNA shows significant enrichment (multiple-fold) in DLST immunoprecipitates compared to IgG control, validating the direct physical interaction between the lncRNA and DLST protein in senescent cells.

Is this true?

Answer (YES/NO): YES